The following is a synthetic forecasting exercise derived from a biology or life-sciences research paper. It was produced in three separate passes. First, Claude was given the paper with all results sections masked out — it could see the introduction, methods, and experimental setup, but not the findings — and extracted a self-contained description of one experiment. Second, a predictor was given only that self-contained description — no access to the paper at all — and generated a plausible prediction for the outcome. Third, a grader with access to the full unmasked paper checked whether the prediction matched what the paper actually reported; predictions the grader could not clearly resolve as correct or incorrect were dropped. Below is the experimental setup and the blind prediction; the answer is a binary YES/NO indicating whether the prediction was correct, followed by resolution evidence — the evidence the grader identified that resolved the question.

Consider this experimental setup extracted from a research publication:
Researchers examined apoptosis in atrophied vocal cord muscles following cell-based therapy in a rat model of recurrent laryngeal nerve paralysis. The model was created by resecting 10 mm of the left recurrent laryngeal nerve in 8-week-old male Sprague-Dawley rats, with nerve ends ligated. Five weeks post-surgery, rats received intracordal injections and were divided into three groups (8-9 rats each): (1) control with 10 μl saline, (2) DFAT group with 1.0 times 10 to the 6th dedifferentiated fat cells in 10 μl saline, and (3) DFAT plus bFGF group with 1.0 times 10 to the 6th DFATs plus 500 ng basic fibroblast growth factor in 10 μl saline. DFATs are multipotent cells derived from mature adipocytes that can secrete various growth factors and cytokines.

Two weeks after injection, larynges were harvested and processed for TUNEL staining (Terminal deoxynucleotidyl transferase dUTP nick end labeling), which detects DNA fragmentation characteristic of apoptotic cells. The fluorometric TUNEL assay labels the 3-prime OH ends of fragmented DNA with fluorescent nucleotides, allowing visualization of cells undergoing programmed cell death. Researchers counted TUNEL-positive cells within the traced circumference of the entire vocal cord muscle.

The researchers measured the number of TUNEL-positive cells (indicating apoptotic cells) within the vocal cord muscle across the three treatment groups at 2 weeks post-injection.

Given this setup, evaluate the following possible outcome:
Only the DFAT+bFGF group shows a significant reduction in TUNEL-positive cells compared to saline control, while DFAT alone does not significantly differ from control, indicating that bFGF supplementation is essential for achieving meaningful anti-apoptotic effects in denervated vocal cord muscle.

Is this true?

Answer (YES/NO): NO